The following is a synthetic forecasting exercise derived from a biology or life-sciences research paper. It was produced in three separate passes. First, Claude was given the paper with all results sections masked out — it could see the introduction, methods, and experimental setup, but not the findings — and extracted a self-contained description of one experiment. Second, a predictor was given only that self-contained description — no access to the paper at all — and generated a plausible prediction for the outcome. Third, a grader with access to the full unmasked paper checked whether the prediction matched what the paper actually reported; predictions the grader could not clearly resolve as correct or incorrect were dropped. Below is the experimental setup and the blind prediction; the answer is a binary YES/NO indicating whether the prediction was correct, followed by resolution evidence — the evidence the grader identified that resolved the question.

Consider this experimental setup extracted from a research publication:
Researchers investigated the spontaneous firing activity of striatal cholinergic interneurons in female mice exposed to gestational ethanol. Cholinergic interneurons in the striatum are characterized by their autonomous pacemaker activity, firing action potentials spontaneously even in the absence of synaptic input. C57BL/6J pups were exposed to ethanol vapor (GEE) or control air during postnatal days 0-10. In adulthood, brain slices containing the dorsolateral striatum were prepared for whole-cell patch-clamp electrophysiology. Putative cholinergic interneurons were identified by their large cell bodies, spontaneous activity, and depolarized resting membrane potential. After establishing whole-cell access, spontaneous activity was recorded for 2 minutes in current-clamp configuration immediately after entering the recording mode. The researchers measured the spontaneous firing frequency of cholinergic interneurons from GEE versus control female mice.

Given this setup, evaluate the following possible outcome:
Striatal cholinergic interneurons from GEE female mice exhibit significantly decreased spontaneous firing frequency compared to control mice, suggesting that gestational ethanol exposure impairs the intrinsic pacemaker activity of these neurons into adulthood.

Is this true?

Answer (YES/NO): NO